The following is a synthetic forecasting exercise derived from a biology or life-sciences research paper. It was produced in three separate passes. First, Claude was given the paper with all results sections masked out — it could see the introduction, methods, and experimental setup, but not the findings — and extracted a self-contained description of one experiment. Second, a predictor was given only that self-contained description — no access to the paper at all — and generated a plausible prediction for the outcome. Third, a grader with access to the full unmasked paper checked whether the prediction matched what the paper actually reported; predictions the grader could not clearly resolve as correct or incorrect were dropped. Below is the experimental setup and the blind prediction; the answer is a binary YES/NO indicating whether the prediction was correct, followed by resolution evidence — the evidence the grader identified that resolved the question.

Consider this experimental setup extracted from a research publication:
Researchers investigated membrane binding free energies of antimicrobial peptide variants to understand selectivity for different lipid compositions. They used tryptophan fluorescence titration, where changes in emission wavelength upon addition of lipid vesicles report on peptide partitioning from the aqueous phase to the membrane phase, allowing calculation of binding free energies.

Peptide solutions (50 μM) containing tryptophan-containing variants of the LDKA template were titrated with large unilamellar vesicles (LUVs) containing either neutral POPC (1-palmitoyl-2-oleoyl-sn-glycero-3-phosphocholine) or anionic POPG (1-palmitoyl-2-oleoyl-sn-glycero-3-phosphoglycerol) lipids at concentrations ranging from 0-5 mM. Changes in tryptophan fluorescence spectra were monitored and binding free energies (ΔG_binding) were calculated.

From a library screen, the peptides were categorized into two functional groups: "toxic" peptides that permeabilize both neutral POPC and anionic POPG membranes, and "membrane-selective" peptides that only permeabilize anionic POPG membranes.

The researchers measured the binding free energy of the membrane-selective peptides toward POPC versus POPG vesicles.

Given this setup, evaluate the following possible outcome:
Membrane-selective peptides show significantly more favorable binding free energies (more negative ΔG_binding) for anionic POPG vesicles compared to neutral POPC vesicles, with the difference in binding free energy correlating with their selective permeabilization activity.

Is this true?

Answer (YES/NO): YES